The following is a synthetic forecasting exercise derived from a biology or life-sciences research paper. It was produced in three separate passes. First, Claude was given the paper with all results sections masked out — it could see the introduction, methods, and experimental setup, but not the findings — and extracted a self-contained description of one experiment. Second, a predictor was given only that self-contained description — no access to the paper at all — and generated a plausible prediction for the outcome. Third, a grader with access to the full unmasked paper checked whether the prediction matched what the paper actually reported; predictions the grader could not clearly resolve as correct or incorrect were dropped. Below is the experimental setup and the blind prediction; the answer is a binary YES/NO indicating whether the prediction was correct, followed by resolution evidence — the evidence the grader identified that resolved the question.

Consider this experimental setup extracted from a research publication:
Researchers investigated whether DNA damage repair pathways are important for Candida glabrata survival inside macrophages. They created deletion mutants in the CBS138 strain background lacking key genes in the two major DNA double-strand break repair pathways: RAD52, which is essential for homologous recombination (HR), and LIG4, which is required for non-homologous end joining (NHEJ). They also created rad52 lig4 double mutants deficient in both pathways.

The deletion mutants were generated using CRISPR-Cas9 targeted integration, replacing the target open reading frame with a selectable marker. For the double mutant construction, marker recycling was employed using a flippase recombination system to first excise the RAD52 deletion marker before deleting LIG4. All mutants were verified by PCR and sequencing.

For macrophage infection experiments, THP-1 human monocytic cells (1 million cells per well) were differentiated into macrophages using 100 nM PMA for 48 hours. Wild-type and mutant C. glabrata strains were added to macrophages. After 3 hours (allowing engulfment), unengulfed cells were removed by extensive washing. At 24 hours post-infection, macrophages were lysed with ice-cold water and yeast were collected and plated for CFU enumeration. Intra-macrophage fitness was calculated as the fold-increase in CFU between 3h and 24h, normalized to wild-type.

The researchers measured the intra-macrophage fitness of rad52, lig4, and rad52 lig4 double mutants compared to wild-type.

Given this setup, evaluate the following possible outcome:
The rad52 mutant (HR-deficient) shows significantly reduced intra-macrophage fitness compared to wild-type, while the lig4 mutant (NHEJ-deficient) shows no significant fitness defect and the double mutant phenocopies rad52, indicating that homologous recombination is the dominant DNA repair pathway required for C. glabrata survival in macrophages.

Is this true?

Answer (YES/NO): NO